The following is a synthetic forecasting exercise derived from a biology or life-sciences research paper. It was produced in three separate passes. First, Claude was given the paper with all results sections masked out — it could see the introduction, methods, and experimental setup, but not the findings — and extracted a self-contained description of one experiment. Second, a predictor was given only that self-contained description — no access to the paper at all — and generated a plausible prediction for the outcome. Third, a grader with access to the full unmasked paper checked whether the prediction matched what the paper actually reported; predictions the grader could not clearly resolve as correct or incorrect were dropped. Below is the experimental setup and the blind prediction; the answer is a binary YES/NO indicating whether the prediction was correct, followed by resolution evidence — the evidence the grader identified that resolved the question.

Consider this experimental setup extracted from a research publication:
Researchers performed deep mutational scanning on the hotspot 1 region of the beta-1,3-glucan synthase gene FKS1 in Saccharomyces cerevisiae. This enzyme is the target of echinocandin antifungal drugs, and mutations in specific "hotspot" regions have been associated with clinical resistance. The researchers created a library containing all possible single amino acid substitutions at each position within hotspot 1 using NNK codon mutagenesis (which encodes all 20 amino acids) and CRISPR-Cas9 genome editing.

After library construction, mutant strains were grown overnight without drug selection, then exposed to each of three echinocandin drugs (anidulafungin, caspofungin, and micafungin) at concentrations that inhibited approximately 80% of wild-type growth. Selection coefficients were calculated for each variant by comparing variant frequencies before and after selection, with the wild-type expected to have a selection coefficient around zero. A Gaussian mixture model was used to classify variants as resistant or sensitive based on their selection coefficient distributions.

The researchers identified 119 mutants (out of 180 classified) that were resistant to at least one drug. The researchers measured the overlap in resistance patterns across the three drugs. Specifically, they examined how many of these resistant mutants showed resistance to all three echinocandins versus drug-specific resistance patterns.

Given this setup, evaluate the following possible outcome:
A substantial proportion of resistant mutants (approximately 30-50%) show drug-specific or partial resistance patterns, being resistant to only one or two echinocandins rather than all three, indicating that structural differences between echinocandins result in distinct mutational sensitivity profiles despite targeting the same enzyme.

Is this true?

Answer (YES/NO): YES